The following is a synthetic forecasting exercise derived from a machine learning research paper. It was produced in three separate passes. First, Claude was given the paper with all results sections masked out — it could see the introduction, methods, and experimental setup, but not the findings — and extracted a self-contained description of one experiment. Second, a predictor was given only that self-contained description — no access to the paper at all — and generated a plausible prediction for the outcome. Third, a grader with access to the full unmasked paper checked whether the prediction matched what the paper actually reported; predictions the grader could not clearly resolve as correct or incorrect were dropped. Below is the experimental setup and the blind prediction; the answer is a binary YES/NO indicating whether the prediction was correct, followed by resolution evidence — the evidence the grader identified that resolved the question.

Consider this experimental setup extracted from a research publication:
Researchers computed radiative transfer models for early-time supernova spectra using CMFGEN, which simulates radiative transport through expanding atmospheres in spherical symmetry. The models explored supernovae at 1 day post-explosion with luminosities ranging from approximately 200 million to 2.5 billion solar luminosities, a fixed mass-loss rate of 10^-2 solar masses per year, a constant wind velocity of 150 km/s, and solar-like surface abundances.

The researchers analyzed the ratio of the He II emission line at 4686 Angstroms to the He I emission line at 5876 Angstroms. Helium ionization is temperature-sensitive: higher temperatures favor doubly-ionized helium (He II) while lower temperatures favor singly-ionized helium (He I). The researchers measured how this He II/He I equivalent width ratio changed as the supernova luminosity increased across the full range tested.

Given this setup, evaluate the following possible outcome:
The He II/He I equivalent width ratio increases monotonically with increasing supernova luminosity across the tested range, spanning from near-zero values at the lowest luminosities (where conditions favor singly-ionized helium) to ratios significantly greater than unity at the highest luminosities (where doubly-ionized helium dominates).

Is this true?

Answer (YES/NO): NO